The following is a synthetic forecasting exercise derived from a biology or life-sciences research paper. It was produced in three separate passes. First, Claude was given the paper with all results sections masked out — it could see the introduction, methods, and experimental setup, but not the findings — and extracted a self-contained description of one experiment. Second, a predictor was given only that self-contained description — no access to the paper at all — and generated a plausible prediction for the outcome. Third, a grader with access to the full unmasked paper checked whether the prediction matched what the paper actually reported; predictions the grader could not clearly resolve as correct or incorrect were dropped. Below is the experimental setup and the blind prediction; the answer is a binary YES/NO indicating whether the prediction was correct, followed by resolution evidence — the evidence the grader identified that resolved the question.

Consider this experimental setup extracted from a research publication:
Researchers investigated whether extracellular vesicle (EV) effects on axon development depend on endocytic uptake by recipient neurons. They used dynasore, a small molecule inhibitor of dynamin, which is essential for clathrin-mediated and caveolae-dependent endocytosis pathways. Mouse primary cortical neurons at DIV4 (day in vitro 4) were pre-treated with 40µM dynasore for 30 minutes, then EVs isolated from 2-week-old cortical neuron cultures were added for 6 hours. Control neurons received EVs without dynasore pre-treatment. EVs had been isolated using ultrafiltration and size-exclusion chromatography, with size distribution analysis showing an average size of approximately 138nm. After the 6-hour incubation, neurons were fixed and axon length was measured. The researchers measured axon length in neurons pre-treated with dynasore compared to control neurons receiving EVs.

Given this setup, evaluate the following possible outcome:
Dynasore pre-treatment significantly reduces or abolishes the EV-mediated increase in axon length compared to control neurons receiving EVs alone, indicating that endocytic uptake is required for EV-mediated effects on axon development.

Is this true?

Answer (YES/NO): YES